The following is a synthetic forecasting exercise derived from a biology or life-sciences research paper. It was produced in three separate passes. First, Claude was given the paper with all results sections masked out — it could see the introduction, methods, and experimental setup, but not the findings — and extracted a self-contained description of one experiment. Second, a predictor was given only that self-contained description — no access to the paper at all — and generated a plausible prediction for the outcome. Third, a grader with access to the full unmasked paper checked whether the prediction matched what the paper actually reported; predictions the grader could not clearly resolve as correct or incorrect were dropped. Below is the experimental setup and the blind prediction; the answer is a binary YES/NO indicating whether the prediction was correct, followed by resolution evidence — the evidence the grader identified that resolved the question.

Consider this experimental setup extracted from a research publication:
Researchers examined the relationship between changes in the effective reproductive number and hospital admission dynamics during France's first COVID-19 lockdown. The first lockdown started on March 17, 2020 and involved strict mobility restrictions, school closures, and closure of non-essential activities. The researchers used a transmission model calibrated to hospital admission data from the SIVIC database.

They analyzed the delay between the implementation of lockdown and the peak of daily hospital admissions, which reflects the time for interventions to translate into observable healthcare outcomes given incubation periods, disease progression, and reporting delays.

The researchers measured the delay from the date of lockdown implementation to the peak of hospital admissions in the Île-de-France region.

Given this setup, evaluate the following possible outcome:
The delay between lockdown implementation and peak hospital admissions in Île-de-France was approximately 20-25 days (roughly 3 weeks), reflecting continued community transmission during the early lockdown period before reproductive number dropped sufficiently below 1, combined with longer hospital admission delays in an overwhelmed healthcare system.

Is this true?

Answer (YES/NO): NO